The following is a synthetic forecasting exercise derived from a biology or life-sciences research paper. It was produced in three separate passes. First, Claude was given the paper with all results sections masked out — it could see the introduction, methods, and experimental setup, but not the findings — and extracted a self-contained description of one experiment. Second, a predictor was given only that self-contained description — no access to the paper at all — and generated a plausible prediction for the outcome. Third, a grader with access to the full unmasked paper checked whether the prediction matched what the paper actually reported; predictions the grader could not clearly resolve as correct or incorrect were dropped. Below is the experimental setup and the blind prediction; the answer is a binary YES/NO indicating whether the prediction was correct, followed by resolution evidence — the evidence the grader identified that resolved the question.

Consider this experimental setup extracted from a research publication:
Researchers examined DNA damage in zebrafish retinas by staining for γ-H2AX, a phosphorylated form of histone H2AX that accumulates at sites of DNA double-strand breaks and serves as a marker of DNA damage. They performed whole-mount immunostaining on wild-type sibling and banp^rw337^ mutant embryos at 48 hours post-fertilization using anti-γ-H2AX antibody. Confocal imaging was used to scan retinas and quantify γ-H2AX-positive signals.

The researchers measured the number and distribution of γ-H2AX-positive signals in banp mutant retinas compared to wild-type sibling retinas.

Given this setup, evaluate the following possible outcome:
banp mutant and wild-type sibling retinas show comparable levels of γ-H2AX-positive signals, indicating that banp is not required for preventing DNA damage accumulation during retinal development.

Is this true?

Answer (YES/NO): NO